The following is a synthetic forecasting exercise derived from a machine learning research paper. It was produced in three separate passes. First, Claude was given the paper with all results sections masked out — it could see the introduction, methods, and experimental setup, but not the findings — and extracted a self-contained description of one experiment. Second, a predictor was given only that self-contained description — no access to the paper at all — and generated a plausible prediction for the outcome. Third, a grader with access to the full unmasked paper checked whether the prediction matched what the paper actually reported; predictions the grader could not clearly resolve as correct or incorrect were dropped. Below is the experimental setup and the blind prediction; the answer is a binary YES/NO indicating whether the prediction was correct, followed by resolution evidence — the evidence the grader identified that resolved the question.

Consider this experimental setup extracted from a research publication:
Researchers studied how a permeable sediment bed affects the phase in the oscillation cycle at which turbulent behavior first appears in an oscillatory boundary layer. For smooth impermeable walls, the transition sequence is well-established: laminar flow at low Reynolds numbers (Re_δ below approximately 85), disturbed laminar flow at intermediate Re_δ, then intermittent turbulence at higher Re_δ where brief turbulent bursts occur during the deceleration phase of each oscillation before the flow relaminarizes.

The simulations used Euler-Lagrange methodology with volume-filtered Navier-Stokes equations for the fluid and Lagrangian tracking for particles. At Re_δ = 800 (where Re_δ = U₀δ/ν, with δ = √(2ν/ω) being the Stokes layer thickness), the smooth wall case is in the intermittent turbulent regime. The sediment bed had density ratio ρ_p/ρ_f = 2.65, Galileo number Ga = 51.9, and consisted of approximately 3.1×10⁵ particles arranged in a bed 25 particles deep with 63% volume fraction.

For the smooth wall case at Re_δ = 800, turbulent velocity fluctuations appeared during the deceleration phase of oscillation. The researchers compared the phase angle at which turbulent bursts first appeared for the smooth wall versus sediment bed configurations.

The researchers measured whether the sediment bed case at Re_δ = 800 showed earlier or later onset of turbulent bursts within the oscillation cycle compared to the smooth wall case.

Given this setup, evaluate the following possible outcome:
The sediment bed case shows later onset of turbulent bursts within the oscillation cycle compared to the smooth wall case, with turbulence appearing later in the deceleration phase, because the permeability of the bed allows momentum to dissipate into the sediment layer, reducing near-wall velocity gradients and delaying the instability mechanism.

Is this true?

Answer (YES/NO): NO